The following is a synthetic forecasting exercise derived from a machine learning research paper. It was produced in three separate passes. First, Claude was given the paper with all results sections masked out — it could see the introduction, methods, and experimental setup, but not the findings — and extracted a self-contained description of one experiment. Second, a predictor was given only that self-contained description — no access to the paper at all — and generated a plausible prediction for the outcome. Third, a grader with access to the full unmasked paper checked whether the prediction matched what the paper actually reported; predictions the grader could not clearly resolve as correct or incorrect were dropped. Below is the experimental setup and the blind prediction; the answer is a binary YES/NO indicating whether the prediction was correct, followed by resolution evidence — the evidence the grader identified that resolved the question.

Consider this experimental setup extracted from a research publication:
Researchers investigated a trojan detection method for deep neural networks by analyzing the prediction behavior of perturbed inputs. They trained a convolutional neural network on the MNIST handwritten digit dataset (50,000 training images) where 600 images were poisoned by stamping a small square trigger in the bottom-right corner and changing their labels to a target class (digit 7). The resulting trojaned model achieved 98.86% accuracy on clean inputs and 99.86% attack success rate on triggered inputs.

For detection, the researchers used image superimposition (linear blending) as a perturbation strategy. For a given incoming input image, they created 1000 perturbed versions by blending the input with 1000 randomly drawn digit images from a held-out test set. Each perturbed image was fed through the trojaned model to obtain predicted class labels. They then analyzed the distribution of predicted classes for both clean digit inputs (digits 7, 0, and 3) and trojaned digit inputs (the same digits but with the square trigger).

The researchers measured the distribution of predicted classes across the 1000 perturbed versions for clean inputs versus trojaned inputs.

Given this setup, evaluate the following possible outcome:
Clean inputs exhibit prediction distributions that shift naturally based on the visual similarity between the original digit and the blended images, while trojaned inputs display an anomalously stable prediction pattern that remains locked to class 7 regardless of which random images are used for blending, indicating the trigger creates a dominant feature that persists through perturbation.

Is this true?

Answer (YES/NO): NO